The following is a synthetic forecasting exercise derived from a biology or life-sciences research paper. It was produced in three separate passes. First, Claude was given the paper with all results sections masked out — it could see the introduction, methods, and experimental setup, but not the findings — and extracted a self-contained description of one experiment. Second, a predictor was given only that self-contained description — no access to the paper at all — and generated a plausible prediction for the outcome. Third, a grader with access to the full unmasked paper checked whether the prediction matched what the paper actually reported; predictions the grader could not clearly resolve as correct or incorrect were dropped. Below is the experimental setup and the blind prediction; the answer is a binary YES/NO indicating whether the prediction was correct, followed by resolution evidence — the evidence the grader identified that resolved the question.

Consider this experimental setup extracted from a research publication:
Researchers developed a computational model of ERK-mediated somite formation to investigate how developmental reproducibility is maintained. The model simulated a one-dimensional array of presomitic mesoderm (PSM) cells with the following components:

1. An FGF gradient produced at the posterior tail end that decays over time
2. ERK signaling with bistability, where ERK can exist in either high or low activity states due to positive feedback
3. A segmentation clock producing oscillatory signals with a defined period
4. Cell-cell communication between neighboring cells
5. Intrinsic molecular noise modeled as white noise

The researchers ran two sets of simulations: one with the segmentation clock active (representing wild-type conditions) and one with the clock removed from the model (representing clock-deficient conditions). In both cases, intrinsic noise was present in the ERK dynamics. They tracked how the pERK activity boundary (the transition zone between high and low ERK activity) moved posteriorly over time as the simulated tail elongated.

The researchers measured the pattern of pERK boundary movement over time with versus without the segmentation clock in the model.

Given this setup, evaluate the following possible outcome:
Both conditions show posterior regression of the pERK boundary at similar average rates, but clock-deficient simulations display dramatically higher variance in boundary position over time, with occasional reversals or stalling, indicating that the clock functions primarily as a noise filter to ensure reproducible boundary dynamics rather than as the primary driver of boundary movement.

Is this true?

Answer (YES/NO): NO